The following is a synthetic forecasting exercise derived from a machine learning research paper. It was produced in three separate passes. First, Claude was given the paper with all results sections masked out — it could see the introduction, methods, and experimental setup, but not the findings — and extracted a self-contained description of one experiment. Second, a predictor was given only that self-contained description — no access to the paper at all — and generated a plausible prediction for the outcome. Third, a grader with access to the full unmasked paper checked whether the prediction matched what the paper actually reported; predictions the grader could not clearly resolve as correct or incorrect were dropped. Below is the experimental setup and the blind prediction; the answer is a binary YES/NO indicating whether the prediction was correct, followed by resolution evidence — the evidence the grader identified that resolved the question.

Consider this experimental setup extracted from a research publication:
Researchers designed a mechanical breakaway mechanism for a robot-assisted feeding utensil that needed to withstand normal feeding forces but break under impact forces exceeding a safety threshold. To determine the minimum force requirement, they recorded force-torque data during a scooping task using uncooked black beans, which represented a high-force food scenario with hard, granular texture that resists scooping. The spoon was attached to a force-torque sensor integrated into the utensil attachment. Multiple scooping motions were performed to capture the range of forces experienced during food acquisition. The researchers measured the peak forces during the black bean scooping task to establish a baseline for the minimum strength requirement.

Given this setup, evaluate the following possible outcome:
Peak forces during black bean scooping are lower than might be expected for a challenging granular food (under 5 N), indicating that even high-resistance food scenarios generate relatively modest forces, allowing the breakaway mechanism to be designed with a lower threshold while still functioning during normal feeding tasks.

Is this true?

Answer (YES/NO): NO